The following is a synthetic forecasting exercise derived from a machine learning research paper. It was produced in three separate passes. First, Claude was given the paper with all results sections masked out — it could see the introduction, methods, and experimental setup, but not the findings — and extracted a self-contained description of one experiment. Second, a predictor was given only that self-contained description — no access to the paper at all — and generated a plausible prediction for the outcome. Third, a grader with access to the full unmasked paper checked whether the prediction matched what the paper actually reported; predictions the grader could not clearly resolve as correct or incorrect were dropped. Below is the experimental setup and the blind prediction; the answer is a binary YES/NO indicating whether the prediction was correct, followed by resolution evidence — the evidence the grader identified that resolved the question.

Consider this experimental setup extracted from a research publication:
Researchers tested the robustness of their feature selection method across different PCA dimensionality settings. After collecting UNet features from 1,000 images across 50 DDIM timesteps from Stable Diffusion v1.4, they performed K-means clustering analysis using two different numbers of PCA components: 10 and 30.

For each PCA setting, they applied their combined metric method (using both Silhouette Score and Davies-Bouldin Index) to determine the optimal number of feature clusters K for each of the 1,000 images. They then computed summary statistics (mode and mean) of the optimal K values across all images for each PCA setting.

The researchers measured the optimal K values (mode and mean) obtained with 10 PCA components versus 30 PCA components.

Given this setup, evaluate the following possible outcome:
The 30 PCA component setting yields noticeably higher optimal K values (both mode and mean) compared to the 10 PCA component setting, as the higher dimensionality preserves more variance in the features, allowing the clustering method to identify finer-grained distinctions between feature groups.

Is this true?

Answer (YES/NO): NO